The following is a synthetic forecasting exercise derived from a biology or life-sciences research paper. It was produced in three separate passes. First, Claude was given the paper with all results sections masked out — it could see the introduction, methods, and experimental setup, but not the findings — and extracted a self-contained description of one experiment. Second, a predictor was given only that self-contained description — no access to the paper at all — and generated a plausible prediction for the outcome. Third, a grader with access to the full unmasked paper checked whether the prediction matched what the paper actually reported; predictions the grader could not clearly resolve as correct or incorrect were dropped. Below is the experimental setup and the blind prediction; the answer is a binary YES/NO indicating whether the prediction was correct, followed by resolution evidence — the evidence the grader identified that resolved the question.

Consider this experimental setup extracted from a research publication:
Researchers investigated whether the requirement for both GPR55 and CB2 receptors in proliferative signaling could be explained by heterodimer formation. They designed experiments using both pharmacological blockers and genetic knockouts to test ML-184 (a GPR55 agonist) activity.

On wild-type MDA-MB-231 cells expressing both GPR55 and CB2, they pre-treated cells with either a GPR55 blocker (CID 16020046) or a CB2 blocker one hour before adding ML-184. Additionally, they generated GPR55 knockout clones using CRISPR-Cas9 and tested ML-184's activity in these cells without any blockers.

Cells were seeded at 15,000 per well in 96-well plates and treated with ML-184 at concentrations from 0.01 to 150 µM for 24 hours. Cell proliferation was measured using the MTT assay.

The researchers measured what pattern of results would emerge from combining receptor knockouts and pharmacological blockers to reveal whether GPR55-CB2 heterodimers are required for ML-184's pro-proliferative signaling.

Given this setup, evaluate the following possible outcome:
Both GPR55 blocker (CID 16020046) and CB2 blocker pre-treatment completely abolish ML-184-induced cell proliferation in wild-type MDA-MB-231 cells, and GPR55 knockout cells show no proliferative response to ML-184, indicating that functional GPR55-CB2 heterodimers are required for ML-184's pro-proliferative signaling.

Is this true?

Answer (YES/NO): NO